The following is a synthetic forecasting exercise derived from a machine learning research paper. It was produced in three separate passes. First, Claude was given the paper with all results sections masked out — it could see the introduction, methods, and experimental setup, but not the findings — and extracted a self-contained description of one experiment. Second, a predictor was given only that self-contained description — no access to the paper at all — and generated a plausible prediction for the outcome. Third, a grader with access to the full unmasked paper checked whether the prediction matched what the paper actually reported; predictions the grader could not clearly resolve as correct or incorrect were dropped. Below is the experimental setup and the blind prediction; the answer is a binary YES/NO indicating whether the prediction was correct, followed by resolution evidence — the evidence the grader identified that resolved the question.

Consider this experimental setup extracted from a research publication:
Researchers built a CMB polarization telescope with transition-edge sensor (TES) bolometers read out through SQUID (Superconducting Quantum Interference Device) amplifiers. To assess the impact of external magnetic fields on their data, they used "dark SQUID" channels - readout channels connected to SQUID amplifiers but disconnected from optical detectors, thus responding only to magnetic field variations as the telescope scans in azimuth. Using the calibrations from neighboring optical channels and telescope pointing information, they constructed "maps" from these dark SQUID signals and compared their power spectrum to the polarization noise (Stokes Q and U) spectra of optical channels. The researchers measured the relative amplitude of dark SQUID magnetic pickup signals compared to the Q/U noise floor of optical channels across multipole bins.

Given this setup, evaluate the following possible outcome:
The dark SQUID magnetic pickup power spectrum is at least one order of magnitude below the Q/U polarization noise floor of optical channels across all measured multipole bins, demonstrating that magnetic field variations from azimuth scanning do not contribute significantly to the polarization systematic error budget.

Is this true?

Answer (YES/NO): NO